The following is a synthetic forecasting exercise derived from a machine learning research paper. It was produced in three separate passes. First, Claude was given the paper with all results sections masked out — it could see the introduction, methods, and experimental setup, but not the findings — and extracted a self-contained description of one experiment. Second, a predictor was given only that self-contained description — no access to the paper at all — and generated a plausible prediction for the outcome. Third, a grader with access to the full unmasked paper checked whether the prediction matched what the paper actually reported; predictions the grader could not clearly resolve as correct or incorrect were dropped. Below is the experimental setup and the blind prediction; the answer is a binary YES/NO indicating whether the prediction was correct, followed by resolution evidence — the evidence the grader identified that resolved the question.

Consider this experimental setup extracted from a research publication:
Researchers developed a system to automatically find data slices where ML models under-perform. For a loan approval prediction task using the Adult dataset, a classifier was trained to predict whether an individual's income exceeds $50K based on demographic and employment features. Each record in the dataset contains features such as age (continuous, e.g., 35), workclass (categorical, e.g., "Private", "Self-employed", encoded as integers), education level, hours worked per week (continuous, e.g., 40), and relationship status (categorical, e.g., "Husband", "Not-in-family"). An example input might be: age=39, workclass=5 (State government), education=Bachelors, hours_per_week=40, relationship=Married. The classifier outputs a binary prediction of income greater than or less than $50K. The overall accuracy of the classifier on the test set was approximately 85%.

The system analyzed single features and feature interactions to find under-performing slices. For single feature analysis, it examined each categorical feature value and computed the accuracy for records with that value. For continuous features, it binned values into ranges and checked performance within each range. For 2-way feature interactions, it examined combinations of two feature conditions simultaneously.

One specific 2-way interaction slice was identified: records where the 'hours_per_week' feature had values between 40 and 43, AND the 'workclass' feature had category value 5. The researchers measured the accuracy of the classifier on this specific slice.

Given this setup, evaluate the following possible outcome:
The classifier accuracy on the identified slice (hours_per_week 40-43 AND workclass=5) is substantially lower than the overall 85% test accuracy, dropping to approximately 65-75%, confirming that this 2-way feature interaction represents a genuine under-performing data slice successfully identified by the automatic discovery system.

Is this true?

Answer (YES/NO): YES